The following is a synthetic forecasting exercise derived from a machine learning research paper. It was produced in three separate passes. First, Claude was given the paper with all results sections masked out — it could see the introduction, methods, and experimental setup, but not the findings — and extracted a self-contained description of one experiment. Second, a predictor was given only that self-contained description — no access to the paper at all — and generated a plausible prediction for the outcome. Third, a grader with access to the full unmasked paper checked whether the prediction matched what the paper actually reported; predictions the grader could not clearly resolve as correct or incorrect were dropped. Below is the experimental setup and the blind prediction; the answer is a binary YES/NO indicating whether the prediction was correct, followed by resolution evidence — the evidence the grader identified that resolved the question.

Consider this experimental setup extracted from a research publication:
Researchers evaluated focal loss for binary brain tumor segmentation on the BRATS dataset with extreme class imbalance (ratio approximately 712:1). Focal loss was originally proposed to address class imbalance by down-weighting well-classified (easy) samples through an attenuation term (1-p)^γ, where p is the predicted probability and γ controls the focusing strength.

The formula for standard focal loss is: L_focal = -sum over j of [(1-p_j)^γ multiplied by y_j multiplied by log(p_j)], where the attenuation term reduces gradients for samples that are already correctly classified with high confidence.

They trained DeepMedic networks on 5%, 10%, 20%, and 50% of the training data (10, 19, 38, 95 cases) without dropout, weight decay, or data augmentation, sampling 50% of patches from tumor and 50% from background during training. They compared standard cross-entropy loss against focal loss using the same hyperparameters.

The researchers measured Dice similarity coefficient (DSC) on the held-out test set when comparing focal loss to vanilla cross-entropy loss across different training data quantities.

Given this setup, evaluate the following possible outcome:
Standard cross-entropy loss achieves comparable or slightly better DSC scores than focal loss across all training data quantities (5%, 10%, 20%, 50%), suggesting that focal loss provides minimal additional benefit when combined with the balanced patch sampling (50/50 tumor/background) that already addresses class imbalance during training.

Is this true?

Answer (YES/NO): NO